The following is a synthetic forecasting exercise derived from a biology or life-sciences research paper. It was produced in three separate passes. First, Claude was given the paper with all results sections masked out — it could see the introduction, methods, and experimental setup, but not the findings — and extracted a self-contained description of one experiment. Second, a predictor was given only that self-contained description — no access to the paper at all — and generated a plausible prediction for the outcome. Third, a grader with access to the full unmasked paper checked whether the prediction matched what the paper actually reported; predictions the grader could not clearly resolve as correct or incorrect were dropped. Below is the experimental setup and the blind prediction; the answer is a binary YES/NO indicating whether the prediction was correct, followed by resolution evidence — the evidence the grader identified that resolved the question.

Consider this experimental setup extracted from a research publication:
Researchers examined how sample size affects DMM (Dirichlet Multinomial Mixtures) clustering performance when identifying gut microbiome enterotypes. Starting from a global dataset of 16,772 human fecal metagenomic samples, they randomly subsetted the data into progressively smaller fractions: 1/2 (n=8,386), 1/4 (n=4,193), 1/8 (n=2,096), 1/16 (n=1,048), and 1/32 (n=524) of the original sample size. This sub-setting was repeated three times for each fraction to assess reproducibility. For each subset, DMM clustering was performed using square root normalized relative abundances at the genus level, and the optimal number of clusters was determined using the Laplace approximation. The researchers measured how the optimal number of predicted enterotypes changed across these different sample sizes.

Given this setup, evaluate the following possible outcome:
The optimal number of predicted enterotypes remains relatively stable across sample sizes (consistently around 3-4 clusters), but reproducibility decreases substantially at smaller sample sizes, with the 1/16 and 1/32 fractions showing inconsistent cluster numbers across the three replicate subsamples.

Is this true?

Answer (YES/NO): NO